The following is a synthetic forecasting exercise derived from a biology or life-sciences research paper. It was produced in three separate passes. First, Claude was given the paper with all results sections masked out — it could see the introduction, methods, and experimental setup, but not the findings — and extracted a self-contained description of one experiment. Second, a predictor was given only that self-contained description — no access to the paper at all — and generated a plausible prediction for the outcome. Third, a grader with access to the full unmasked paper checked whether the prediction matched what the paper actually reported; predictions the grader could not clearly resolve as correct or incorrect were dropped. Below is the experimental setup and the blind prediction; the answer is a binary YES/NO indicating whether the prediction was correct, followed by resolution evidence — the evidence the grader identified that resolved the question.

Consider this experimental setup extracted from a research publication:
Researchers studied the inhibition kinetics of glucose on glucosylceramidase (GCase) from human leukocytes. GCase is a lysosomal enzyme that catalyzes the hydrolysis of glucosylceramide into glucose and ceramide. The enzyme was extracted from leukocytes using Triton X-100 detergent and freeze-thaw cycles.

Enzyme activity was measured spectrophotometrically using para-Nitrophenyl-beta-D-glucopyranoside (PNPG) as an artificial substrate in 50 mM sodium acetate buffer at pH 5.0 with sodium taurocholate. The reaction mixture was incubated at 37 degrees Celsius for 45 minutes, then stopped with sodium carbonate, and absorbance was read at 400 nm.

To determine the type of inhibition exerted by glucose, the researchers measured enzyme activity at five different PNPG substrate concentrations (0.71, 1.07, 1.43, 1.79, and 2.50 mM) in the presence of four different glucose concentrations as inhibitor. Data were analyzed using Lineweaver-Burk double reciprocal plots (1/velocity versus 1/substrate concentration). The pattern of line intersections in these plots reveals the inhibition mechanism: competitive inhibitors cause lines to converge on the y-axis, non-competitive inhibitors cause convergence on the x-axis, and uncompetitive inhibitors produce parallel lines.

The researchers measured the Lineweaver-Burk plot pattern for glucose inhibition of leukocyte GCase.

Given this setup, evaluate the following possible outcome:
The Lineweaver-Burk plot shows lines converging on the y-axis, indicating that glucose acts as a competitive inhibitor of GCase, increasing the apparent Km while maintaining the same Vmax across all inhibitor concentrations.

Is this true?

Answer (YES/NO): NO